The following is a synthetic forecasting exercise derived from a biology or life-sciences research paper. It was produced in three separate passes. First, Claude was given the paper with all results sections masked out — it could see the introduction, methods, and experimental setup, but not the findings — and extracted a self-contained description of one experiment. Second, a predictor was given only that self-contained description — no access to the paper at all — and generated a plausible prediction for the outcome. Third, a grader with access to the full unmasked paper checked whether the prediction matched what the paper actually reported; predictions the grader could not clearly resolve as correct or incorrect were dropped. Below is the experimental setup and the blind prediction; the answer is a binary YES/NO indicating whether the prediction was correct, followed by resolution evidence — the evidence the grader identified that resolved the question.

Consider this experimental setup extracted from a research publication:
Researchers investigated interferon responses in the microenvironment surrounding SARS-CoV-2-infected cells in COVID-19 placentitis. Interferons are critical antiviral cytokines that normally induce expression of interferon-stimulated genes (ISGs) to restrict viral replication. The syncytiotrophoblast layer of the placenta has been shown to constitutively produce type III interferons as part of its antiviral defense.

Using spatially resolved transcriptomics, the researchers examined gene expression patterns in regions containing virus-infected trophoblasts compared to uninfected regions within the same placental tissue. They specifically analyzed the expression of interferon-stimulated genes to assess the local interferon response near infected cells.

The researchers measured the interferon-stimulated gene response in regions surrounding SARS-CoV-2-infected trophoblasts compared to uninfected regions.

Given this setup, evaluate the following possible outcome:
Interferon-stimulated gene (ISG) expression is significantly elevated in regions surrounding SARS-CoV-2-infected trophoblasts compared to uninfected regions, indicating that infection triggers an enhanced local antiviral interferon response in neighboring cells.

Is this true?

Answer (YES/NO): NO